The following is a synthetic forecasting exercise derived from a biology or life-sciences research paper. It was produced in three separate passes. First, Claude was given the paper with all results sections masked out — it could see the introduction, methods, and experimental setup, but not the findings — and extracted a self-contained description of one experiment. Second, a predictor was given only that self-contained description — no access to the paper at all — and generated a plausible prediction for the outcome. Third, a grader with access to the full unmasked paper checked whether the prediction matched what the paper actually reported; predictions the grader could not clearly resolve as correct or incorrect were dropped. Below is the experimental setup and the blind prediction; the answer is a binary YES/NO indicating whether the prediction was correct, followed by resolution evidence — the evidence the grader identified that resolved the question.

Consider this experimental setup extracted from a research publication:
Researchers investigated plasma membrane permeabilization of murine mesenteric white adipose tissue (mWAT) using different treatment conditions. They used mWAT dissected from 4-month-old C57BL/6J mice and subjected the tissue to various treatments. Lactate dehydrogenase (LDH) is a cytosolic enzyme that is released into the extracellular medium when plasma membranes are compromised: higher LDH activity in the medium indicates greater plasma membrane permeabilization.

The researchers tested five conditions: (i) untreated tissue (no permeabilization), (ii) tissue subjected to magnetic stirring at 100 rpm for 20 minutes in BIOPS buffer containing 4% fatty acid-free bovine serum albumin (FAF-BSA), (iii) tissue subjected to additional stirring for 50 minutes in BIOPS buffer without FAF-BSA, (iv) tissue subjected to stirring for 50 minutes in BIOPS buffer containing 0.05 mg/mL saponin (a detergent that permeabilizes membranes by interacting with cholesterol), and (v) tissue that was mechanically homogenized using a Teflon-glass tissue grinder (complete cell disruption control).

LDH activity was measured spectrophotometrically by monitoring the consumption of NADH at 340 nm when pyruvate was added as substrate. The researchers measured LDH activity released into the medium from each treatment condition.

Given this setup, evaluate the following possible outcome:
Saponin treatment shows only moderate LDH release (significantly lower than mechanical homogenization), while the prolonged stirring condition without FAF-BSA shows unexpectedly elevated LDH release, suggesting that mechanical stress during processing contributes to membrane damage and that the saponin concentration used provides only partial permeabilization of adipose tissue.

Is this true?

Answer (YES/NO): NO